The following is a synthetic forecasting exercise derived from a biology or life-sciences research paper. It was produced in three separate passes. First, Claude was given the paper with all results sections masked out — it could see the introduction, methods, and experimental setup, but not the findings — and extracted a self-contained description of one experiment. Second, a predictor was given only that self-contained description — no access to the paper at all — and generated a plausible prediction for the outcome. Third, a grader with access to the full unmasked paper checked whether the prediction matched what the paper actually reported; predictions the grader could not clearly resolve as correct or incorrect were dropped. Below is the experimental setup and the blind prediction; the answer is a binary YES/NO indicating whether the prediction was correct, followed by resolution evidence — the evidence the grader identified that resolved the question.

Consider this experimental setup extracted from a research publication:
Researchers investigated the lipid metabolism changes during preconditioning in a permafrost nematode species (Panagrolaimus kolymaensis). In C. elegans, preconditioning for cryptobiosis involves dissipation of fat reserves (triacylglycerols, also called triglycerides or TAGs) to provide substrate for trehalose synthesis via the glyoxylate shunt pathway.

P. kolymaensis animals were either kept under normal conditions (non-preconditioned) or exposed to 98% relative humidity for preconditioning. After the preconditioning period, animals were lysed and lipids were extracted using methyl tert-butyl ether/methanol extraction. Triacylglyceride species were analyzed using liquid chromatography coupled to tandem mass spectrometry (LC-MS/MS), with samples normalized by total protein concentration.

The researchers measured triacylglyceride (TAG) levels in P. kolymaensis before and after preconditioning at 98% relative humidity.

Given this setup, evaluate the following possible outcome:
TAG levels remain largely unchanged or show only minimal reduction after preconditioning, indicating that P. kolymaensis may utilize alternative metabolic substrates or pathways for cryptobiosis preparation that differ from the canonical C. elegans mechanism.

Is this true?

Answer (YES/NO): NO